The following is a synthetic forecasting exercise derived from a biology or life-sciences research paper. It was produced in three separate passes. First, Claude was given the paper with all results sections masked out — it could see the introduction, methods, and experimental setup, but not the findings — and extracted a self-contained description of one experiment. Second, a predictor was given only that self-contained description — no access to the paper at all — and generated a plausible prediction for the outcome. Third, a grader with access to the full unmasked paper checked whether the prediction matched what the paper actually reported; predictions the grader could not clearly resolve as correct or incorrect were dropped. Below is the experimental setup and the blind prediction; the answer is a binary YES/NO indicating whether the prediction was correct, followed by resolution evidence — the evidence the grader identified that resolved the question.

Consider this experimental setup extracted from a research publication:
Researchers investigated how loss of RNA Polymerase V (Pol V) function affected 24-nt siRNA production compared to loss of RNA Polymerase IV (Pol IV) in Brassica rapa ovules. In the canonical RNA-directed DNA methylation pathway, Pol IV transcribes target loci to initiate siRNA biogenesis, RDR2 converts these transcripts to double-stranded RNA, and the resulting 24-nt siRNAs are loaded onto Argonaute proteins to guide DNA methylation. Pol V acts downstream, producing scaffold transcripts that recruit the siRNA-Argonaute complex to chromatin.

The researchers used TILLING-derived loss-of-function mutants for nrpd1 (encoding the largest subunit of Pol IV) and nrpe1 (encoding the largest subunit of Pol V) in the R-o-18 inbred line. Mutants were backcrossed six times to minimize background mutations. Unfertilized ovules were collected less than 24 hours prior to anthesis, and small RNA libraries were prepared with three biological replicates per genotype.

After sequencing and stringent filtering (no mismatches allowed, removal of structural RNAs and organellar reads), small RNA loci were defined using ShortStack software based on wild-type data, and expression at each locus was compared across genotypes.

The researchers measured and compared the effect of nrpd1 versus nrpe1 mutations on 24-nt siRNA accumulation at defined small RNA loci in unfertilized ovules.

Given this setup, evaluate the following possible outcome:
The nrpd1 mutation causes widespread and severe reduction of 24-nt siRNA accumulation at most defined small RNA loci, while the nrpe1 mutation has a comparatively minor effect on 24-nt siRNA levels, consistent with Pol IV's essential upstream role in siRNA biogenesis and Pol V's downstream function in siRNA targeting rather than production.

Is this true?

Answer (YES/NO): YES